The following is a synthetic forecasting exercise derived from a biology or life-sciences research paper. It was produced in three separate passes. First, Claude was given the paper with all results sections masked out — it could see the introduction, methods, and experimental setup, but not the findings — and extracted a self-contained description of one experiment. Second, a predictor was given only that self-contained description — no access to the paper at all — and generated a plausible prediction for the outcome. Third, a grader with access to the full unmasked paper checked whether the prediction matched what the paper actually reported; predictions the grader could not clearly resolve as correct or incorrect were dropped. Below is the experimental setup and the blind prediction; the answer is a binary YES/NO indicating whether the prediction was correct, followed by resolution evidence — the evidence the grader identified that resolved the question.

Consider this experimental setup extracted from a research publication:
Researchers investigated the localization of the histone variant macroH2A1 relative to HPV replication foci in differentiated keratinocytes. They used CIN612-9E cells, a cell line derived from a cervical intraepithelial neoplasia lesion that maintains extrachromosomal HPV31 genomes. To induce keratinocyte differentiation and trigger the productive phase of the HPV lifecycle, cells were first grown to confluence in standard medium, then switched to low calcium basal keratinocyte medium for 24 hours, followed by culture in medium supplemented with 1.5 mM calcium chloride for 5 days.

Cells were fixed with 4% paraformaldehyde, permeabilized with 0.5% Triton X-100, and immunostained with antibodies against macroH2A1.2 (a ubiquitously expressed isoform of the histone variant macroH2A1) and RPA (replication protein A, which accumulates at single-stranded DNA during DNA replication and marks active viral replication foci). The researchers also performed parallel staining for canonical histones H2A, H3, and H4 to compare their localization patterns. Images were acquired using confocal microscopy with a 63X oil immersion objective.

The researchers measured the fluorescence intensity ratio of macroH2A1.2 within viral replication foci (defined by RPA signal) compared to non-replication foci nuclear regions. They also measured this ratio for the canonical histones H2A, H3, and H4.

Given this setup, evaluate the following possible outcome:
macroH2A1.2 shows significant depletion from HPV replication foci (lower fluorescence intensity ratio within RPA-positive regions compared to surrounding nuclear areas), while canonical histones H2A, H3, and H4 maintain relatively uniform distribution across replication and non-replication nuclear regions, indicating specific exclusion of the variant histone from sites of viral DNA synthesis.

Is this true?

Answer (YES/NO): NO